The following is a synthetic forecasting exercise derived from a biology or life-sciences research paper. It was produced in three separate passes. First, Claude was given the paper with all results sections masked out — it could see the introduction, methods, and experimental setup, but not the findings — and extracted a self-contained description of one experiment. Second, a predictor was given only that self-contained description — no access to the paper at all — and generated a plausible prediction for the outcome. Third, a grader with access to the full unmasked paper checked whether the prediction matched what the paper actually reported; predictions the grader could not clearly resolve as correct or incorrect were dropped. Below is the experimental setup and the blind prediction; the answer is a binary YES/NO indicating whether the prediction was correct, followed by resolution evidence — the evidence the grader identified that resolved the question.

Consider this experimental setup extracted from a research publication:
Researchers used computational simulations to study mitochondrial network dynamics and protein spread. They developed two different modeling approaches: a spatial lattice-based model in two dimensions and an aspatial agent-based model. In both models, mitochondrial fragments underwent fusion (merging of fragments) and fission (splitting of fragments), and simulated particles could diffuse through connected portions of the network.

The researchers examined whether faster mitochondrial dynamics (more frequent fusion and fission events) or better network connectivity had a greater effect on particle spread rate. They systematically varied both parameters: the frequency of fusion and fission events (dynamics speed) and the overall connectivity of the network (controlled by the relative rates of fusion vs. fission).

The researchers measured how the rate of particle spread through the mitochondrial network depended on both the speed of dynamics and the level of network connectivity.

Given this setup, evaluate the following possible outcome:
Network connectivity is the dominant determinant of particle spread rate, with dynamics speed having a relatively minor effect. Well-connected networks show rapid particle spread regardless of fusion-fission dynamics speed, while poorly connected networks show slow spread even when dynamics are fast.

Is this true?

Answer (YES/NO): NO